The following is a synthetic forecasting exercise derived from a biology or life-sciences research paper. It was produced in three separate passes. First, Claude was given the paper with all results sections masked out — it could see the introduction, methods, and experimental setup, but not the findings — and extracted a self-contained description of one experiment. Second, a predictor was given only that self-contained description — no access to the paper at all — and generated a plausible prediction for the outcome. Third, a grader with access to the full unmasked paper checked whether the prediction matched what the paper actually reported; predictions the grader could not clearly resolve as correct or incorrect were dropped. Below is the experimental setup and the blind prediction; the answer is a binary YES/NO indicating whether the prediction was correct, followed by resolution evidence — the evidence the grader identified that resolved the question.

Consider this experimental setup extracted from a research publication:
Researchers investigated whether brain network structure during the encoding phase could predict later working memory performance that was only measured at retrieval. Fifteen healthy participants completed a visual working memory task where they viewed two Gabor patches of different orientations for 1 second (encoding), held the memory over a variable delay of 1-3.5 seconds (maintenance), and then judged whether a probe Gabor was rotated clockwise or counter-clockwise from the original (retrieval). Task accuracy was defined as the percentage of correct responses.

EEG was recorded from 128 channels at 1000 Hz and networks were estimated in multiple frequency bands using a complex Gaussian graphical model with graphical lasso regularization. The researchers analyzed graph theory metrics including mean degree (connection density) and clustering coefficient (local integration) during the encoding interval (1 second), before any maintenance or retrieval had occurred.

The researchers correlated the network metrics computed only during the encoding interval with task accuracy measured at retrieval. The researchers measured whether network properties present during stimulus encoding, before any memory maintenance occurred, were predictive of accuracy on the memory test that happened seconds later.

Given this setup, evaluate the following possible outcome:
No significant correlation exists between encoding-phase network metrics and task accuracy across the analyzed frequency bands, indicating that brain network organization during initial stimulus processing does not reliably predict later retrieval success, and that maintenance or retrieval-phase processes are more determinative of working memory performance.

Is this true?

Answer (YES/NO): NO